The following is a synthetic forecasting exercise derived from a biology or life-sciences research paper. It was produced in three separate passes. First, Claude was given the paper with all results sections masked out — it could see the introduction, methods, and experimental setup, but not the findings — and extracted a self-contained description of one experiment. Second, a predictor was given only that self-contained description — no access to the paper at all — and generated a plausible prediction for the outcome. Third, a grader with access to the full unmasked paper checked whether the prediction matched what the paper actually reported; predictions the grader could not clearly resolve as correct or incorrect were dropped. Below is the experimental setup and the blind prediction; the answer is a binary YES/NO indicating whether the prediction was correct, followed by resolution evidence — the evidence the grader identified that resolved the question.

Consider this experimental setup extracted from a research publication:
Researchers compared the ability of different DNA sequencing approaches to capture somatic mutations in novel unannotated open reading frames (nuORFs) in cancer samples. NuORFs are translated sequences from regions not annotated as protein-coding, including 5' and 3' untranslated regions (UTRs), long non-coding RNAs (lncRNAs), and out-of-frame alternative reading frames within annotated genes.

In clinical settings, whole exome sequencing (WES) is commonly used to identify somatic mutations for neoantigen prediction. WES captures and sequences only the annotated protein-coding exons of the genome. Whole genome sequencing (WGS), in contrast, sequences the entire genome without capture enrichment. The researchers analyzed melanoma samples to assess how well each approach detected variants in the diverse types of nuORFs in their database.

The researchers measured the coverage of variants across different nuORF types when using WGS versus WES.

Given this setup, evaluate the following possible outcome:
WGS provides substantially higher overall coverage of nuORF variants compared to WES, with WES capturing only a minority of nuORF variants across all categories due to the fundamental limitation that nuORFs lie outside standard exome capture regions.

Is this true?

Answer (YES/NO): NO